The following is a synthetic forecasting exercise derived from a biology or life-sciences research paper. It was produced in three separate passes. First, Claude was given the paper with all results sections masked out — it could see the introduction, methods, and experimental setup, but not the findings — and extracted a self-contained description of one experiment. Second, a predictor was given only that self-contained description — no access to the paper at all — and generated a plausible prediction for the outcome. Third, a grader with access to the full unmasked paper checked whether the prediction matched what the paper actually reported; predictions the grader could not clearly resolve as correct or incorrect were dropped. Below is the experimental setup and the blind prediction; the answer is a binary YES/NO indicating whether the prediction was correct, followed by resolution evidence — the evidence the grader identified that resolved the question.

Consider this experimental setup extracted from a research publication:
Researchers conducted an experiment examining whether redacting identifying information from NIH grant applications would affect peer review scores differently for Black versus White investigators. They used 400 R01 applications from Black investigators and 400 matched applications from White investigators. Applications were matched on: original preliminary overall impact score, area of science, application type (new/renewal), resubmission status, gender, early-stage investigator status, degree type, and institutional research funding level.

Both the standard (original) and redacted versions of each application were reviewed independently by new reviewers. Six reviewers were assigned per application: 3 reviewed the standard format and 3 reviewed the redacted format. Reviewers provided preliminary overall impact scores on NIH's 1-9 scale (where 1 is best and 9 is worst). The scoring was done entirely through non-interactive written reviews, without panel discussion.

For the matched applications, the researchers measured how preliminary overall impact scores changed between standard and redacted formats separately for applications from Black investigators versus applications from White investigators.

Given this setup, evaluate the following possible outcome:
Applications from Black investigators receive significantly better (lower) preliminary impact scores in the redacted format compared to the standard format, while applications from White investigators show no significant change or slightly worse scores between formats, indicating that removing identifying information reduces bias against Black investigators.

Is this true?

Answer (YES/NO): NO